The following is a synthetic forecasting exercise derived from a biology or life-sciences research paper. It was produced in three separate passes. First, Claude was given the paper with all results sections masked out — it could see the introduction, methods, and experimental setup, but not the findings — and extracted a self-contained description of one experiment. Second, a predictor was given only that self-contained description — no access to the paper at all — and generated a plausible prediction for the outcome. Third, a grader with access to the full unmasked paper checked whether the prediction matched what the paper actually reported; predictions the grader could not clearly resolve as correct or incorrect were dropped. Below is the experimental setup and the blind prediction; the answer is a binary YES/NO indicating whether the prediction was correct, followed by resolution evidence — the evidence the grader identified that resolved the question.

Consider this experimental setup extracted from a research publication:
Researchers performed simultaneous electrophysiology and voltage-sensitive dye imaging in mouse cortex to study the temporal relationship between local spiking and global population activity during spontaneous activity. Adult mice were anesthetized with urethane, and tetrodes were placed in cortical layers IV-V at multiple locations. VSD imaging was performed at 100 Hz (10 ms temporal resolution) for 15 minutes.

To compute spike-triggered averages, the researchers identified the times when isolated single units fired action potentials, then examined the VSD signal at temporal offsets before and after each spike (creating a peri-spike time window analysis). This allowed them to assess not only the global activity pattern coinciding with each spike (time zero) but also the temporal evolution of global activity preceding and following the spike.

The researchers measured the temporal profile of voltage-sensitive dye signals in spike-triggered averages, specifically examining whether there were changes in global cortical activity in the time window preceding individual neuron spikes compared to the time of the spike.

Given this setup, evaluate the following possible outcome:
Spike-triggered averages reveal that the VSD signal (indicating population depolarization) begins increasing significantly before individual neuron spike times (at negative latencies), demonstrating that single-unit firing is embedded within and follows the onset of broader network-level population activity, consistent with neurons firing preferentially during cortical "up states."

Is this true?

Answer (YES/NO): YES